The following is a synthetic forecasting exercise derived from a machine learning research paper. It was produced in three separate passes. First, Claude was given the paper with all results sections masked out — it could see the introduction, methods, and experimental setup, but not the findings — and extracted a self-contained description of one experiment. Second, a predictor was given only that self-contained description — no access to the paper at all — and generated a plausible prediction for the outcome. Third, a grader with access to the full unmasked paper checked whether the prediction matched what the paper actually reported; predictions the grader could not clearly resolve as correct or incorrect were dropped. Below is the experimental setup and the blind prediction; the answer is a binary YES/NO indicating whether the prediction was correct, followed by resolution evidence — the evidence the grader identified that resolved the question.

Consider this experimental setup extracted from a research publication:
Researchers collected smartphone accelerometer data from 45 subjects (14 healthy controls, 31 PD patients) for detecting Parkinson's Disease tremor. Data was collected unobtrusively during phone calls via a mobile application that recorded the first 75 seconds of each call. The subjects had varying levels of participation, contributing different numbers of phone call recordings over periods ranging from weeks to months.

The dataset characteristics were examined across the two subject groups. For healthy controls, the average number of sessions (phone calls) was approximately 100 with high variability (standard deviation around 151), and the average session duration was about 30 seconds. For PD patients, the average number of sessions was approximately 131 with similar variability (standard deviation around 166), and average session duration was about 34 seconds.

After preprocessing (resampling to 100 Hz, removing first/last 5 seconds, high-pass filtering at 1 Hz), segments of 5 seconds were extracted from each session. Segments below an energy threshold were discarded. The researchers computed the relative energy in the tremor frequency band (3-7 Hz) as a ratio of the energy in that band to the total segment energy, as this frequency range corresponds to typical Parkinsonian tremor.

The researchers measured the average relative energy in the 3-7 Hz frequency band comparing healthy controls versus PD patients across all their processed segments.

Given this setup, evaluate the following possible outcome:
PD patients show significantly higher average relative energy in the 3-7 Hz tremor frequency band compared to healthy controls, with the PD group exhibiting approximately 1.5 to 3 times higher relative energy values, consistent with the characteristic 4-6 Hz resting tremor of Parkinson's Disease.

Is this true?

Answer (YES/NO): NO